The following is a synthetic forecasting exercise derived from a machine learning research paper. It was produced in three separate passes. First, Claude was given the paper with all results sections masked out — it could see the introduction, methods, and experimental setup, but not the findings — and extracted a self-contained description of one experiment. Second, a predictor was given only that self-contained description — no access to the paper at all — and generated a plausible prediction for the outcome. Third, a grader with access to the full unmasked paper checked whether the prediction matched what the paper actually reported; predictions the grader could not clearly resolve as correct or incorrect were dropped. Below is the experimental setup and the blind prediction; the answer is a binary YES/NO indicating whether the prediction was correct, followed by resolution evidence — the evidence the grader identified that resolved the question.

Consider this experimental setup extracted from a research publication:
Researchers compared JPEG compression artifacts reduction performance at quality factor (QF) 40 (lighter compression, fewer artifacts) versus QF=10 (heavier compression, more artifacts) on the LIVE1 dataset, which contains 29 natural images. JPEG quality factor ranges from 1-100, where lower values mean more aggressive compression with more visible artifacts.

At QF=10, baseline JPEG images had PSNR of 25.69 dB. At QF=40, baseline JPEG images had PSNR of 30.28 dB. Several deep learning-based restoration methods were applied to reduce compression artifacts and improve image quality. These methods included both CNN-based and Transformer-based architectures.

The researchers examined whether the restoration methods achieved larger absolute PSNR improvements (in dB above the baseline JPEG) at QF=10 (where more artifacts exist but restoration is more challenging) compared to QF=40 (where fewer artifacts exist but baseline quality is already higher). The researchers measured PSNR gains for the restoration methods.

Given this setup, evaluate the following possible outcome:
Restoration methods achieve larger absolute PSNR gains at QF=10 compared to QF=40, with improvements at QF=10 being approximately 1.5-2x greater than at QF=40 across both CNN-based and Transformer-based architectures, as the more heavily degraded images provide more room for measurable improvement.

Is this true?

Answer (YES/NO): NO